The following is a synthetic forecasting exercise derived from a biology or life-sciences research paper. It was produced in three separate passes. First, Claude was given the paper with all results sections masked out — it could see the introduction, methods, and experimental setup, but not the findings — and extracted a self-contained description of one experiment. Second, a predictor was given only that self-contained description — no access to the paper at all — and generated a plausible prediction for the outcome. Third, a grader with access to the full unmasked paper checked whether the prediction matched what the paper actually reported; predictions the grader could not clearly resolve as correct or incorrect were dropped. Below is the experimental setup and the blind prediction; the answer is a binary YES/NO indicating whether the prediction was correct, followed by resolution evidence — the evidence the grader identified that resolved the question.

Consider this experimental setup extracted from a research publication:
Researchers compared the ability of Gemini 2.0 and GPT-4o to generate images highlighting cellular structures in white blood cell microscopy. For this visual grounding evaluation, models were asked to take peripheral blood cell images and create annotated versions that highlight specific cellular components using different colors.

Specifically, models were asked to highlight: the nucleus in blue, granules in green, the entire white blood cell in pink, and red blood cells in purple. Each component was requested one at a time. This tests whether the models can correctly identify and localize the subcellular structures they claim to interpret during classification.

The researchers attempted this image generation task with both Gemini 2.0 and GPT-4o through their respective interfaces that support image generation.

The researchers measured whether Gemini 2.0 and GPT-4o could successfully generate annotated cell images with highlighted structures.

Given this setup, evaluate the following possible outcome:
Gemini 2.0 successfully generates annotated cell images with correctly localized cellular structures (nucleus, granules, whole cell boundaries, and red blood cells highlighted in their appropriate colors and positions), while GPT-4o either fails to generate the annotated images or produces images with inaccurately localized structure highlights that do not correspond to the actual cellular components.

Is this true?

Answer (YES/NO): NO